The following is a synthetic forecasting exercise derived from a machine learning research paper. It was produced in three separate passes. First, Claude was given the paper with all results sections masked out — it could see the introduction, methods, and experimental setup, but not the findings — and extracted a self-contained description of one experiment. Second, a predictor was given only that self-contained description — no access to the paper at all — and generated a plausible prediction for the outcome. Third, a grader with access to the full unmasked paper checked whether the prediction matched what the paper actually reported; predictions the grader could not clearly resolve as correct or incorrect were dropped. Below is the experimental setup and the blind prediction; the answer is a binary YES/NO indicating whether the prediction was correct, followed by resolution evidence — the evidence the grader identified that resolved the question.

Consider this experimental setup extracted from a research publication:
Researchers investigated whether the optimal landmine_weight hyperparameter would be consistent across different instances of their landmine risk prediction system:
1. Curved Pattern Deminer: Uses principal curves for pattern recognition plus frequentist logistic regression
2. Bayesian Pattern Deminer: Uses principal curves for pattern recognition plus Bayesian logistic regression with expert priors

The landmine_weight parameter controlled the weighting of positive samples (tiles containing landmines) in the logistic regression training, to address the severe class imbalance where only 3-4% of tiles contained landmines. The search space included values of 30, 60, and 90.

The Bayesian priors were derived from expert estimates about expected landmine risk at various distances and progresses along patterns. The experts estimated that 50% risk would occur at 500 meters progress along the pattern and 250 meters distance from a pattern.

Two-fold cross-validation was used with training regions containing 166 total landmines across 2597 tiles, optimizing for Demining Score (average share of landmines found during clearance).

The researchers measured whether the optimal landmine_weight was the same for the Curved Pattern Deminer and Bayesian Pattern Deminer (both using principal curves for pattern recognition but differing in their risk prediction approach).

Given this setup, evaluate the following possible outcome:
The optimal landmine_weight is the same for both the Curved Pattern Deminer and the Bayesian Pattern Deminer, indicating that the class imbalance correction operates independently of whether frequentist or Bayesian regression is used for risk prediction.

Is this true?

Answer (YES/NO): YES